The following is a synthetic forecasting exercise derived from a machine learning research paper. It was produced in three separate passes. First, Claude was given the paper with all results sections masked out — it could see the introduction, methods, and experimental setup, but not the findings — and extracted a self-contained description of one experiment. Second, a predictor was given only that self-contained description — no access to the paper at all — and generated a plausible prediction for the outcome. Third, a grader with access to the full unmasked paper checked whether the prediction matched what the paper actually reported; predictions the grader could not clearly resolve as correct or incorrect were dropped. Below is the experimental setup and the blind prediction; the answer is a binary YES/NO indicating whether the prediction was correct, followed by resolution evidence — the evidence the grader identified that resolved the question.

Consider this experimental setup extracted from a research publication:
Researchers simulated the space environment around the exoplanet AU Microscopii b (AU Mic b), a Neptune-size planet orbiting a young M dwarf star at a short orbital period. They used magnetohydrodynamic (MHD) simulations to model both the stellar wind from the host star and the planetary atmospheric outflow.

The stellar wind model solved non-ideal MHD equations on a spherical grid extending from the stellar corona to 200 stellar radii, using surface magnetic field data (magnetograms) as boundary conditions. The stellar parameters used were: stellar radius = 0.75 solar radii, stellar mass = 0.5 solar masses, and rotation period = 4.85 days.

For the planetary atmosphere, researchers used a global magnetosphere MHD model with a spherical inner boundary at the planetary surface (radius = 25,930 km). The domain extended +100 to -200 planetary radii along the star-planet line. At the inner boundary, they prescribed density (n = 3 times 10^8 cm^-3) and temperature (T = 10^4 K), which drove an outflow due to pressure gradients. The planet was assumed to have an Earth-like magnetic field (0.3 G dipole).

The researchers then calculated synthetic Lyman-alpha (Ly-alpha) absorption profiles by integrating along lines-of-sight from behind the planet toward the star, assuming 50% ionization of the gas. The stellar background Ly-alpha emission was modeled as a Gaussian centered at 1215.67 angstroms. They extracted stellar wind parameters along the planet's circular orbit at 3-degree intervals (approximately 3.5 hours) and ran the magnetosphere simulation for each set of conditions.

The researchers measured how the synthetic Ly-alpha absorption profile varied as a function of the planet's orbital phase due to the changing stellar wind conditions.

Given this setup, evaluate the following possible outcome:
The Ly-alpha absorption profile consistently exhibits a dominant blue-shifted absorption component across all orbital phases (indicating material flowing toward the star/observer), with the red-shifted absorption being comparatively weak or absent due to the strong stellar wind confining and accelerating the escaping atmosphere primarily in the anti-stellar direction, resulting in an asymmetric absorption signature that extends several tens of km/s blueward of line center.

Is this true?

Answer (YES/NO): NO